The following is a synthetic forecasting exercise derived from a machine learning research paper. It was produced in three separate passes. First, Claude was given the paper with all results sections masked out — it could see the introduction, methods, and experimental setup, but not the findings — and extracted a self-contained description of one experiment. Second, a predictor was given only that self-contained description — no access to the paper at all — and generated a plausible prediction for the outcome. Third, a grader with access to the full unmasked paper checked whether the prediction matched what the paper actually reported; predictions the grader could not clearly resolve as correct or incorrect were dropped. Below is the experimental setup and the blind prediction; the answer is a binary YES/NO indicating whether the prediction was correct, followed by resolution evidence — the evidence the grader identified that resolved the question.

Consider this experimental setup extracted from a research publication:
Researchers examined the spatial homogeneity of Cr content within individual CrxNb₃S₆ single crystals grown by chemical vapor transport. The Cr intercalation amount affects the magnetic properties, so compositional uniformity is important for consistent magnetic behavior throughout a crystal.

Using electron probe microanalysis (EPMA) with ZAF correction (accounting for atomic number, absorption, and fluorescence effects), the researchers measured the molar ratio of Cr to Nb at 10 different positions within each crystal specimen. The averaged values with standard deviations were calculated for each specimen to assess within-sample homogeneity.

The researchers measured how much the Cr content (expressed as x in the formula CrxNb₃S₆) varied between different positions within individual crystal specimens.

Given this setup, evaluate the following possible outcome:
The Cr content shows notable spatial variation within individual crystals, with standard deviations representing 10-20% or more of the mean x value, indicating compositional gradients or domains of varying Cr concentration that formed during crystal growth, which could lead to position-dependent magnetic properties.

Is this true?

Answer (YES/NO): NO